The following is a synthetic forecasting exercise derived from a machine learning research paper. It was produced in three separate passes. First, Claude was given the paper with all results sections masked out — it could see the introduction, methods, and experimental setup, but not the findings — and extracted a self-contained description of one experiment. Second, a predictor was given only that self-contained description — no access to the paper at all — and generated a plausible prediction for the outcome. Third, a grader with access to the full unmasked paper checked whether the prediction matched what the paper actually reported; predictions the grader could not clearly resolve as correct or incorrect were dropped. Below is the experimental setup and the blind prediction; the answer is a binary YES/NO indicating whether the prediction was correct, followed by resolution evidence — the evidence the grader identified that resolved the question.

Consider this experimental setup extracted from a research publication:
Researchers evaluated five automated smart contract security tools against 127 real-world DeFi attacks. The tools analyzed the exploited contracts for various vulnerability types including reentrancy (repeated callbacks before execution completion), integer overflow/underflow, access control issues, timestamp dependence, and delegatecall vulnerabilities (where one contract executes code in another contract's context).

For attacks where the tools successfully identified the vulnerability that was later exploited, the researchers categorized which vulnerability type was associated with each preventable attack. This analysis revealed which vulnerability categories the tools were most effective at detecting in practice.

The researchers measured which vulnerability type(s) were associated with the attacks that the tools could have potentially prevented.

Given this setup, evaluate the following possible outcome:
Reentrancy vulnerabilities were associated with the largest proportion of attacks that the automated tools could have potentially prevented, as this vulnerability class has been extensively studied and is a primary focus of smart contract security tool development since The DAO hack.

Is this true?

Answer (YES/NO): YES